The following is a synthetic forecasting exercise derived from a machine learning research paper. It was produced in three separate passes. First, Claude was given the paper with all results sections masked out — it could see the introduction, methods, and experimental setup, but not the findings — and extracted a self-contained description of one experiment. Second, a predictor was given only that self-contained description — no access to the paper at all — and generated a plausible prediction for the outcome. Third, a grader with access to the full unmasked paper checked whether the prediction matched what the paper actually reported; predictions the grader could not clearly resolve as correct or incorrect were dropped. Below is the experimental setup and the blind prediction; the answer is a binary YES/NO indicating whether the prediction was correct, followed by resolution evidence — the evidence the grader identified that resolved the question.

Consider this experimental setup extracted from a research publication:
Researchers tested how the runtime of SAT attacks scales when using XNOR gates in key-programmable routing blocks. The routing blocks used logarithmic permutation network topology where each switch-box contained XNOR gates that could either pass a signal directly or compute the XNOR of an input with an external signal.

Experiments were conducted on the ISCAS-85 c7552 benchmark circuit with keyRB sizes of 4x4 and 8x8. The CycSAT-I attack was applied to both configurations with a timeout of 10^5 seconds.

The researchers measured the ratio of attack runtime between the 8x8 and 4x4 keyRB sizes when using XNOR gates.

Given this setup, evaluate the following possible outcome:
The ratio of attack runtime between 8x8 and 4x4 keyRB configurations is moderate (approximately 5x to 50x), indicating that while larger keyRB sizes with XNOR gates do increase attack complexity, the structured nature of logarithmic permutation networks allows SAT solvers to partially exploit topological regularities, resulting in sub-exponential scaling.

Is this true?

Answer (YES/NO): NO